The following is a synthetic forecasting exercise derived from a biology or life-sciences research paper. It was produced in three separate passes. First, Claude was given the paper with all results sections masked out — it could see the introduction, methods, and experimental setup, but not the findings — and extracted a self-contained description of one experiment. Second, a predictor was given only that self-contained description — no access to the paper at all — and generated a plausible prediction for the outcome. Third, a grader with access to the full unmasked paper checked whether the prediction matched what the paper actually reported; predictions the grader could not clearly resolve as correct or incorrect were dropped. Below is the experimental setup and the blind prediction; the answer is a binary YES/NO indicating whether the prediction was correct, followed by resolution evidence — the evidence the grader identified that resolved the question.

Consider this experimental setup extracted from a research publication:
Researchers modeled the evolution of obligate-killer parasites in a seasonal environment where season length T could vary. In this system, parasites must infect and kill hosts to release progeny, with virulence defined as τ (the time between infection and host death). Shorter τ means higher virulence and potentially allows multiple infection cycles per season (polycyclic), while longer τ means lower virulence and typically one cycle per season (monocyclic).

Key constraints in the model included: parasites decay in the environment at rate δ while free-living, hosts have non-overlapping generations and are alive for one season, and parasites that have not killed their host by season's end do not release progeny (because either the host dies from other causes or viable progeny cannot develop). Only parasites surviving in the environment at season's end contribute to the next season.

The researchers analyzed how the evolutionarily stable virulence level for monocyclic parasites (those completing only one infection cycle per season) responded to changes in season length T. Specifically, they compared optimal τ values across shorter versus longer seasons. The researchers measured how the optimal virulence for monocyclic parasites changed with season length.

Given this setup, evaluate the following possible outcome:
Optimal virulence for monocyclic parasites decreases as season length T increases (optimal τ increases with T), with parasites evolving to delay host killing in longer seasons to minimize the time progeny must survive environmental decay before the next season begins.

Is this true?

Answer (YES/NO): YES